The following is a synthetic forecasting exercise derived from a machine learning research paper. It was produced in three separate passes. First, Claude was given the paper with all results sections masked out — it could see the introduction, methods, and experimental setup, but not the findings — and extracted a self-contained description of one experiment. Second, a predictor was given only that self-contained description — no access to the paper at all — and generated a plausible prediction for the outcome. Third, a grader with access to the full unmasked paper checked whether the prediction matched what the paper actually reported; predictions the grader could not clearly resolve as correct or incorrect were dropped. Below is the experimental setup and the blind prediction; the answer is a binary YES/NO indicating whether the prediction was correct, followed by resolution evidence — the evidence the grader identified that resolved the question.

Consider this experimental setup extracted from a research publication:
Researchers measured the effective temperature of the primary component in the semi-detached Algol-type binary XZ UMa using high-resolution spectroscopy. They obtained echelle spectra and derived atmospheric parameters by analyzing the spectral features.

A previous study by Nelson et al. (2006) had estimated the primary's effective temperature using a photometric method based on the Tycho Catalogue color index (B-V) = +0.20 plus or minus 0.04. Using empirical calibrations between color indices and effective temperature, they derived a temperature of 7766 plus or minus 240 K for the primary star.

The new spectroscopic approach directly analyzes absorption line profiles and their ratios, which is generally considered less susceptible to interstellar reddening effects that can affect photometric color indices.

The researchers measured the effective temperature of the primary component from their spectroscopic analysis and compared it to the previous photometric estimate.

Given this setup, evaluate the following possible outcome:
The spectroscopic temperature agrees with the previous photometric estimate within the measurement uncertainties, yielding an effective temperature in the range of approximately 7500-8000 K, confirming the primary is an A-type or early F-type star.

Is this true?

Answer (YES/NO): YES